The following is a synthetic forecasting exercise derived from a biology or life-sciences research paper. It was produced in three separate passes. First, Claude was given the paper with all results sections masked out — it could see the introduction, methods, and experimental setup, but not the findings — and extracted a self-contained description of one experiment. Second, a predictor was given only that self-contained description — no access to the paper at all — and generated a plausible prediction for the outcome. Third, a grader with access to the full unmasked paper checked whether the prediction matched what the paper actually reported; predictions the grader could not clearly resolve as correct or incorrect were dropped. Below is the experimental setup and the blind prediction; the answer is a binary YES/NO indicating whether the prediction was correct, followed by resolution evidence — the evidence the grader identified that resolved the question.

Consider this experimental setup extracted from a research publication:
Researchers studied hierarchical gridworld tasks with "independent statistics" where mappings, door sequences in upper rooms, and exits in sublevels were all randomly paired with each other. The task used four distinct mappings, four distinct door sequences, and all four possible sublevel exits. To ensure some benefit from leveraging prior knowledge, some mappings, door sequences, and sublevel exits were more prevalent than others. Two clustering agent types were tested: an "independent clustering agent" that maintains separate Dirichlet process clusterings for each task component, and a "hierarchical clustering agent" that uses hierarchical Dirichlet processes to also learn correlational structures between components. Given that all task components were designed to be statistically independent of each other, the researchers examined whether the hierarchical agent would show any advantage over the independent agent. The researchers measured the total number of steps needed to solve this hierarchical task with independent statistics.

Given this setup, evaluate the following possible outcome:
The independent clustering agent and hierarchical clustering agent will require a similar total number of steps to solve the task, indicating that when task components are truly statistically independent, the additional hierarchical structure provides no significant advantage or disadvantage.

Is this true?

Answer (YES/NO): NO